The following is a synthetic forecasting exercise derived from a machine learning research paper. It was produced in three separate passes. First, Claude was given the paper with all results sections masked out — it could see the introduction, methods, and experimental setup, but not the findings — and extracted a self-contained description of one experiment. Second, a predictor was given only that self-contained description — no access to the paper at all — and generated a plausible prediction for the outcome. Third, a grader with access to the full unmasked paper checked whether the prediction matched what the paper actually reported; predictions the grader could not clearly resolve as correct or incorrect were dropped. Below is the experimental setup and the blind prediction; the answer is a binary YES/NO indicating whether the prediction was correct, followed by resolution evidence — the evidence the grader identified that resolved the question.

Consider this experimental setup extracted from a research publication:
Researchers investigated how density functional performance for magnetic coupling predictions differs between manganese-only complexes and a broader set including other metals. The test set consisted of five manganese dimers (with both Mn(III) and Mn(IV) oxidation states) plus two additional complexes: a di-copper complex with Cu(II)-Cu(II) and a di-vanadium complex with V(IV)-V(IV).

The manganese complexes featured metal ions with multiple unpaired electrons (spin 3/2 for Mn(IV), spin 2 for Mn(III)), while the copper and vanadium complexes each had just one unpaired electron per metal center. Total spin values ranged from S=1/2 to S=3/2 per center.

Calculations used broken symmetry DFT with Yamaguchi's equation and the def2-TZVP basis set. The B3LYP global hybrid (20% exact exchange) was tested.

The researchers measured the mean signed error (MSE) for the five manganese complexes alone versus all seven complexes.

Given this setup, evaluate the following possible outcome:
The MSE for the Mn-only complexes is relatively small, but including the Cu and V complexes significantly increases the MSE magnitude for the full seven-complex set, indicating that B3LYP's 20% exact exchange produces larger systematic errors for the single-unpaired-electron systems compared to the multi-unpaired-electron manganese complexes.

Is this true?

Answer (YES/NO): NO